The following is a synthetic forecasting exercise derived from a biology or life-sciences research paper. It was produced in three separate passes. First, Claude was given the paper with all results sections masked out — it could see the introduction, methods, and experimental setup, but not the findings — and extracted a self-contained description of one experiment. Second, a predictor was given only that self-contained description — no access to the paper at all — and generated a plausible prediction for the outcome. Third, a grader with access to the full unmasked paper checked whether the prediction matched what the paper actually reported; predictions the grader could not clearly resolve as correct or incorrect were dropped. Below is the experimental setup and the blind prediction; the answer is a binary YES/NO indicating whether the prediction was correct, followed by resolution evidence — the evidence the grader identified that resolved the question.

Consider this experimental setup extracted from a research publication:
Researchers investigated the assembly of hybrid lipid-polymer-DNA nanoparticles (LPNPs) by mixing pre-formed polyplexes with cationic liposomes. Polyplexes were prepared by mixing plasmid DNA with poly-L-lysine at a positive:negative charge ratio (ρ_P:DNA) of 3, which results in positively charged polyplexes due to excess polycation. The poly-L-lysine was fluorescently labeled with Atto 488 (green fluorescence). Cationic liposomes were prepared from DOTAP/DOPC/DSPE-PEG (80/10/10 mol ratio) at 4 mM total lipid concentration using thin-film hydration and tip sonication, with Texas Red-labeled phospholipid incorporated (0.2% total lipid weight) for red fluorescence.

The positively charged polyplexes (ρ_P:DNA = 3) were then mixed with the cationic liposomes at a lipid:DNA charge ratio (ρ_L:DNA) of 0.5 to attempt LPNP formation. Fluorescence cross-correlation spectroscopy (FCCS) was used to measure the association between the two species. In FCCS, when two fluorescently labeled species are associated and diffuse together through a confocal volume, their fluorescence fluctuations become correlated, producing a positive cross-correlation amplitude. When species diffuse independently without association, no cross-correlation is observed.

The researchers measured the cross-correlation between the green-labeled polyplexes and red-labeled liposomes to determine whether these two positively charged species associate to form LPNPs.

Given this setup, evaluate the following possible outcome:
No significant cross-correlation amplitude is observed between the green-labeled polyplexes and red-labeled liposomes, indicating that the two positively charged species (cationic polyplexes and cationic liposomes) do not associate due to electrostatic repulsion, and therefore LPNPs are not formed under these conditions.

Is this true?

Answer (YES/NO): YES